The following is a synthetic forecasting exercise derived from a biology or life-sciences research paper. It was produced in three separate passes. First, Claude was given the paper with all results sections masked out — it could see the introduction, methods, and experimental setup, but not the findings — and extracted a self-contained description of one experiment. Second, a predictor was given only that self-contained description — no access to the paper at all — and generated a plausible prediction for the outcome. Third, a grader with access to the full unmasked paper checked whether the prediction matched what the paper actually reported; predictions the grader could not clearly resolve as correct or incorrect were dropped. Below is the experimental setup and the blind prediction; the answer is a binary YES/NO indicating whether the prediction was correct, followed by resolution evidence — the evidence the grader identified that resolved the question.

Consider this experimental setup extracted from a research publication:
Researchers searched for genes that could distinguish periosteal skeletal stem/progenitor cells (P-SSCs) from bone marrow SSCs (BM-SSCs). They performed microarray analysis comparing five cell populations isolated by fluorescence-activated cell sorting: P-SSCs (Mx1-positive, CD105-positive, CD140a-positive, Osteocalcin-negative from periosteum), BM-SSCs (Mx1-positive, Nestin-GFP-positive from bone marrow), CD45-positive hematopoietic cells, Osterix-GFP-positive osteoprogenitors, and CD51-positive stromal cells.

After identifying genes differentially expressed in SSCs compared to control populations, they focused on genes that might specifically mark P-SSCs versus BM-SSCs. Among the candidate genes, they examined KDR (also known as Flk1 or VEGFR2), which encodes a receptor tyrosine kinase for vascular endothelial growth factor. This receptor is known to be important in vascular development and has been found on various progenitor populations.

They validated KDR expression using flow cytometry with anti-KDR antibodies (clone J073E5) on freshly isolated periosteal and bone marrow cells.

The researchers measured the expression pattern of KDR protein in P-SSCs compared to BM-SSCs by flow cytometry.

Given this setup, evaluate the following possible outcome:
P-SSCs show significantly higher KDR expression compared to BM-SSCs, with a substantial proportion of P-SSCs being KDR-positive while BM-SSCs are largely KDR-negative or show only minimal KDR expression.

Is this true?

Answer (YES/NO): YES